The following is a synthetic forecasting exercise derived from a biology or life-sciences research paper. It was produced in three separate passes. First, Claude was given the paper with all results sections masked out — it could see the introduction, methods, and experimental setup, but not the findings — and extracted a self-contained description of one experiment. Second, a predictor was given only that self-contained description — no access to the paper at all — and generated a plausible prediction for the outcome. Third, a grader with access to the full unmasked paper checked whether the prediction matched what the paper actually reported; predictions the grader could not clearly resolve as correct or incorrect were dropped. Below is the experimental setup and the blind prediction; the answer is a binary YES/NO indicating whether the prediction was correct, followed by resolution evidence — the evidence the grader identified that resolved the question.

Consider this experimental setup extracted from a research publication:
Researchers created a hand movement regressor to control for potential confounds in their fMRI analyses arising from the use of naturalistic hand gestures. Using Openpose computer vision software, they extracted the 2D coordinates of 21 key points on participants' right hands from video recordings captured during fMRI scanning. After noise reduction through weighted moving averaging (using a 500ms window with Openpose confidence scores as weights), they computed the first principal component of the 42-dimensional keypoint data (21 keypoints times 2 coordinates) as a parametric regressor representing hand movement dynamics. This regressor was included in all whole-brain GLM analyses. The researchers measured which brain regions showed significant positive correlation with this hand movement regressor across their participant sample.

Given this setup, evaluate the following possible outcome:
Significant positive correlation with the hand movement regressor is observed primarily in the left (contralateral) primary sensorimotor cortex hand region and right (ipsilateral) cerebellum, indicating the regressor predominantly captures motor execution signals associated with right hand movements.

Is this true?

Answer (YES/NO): NO